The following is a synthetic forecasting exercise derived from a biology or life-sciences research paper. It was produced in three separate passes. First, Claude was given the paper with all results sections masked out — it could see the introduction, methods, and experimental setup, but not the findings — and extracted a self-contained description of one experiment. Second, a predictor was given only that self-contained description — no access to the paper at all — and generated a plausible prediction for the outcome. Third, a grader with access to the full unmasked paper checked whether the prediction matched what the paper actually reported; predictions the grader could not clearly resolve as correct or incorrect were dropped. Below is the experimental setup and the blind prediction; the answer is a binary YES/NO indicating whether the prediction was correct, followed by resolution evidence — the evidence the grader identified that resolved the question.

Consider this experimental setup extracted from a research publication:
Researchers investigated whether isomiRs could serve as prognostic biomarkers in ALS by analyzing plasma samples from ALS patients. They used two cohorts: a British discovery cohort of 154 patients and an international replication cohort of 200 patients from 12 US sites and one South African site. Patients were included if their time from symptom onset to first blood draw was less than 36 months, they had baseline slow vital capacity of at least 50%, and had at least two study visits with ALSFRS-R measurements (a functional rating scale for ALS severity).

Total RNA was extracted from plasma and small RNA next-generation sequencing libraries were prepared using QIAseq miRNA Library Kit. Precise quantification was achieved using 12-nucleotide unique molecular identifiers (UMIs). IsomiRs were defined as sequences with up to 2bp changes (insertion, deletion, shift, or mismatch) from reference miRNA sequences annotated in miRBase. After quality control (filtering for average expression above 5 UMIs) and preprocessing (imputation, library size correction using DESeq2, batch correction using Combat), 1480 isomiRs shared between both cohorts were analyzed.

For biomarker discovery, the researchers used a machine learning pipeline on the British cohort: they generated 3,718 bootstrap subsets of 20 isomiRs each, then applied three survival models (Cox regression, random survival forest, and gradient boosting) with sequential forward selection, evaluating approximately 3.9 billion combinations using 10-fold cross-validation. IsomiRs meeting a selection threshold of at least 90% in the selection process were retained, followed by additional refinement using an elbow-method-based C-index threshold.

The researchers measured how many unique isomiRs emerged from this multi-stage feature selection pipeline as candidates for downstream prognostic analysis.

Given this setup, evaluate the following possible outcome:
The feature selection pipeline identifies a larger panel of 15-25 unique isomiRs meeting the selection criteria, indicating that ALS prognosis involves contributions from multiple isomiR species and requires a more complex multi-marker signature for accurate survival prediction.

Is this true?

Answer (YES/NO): YES